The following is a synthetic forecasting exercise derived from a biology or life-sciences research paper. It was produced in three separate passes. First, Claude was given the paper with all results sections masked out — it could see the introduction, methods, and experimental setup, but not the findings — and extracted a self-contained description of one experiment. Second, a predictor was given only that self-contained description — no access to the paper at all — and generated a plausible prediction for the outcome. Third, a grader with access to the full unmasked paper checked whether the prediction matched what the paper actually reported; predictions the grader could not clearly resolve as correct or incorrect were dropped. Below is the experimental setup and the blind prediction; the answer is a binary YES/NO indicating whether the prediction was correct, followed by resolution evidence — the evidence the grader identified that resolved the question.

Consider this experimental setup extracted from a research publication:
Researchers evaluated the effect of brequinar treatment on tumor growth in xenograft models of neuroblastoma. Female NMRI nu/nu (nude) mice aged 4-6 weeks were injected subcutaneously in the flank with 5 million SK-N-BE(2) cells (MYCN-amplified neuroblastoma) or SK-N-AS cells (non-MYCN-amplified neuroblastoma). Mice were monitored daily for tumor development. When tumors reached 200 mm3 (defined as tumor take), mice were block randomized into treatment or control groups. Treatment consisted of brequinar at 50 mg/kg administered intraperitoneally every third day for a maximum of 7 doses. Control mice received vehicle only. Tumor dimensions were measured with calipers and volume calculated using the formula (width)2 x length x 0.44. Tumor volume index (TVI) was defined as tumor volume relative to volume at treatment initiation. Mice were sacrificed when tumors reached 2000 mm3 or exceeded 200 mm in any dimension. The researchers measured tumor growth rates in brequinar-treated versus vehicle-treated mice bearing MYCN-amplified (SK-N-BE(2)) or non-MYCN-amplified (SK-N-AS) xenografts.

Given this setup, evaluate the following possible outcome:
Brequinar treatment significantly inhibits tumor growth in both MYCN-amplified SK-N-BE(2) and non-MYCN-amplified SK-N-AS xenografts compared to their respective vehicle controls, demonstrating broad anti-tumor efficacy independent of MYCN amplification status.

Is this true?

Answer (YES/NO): NO